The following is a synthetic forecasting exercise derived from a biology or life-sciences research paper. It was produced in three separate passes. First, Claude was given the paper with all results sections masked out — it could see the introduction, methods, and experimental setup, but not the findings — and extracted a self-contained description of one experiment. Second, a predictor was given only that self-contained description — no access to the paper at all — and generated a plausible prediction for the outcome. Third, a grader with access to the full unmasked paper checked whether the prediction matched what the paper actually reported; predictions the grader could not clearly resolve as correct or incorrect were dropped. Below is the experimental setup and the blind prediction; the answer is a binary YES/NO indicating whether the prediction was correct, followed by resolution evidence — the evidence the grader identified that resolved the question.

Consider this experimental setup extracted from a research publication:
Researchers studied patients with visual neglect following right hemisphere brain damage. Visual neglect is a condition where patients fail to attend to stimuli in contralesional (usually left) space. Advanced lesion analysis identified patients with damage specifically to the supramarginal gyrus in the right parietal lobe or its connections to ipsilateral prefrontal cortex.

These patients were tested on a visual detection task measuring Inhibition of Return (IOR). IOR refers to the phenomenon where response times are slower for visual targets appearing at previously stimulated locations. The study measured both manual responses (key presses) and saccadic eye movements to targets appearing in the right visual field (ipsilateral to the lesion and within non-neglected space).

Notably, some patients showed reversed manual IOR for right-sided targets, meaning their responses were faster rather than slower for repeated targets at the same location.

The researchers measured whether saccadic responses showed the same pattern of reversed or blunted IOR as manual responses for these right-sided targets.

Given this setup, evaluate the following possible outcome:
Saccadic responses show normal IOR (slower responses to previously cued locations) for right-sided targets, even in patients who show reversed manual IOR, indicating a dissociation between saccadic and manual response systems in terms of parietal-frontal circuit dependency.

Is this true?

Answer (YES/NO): YES